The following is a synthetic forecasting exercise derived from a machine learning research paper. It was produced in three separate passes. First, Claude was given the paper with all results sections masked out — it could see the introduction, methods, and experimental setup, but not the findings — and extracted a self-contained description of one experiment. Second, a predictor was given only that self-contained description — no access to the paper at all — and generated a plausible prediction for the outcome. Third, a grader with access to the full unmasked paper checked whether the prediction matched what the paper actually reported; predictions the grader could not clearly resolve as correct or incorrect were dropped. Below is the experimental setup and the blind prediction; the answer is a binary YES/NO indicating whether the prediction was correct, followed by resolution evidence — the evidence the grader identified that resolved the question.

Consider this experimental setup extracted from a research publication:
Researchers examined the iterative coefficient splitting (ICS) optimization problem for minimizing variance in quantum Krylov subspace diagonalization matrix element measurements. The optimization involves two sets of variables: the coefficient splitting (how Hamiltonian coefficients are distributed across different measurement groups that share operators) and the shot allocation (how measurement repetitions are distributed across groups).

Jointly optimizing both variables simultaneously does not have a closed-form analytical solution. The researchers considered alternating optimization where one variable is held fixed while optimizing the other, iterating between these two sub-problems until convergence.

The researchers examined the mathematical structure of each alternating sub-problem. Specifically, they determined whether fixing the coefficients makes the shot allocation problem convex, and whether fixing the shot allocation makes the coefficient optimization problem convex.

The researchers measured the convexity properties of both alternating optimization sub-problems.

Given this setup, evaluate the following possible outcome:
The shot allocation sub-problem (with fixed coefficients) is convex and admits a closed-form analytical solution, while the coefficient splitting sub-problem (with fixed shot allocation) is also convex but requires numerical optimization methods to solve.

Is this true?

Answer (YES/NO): YES